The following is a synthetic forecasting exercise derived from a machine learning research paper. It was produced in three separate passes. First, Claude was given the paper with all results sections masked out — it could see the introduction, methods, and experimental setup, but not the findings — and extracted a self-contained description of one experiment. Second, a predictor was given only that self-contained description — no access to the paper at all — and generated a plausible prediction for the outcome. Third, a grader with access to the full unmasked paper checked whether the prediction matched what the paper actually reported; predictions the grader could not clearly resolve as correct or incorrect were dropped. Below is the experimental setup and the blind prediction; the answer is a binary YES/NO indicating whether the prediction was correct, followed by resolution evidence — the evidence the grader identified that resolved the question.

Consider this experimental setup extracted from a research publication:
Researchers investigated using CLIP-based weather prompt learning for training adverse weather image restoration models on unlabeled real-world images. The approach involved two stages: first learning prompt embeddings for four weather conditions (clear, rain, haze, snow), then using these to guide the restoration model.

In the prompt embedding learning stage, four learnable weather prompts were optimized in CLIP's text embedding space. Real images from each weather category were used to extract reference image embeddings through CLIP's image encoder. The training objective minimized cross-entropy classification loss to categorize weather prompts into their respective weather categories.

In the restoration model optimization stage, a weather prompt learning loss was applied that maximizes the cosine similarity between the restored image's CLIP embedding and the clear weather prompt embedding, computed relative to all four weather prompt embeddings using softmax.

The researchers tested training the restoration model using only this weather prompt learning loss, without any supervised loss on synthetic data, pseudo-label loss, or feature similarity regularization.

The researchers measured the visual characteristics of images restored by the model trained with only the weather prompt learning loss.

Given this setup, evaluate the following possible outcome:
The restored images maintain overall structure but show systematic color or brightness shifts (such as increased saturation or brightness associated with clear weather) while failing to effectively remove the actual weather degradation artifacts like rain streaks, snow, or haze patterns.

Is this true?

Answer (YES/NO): NO